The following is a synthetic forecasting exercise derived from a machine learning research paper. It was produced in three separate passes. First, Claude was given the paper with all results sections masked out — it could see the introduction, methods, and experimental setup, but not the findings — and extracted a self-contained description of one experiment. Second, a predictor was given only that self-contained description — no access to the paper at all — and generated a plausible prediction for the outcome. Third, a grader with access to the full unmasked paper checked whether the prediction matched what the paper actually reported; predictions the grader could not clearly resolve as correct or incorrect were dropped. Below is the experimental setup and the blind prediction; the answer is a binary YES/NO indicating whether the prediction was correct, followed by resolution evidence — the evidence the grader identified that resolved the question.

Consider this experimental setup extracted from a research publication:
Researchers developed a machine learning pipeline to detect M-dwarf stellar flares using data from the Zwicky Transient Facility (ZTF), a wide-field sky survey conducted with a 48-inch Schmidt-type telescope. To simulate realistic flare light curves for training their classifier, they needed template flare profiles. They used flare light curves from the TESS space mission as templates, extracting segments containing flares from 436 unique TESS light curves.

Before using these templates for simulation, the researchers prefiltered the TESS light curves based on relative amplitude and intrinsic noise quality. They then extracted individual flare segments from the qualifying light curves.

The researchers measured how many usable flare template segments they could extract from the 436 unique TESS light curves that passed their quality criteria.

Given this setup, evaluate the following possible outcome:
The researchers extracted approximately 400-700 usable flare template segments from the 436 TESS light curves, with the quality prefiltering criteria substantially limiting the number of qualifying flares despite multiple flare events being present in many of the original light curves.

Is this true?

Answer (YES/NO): NO